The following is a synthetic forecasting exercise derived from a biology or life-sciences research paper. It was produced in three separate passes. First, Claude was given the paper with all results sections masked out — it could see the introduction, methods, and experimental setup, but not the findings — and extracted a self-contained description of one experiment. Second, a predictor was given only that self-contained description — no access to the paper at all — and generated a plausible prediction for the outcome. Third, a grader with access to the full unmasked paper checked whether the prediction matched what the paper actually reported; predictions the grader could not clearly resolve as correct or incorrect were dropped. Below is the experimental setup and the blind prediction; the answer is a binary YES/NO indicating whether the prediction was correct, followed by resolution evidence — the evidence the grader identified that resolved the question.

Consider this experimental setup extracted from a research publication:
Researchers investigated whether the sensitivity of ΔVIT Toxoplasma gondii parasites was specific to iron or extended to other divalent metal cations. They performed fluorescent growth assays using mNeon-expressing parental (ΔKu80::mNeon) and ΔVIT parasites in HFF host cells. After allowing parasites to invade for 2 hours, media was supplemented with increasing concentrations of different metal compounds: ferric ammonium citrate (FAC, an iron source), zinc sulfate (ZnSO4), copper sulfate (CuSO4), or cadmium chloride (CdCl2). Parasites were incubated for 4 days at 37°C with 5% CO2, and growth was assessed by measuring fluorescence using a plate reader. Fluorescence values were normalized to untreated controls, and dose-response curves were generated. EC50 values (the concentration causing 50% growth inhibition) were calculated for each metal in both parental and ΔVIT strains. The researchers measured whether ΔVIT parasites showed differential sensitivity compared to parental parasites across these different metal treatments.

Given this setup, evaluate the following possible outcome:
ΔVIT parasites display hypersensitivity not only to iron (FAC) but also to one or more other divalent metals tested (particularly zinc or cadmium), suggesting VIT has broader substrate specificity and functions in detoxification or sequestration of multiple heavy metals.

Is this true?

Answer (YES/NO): YES